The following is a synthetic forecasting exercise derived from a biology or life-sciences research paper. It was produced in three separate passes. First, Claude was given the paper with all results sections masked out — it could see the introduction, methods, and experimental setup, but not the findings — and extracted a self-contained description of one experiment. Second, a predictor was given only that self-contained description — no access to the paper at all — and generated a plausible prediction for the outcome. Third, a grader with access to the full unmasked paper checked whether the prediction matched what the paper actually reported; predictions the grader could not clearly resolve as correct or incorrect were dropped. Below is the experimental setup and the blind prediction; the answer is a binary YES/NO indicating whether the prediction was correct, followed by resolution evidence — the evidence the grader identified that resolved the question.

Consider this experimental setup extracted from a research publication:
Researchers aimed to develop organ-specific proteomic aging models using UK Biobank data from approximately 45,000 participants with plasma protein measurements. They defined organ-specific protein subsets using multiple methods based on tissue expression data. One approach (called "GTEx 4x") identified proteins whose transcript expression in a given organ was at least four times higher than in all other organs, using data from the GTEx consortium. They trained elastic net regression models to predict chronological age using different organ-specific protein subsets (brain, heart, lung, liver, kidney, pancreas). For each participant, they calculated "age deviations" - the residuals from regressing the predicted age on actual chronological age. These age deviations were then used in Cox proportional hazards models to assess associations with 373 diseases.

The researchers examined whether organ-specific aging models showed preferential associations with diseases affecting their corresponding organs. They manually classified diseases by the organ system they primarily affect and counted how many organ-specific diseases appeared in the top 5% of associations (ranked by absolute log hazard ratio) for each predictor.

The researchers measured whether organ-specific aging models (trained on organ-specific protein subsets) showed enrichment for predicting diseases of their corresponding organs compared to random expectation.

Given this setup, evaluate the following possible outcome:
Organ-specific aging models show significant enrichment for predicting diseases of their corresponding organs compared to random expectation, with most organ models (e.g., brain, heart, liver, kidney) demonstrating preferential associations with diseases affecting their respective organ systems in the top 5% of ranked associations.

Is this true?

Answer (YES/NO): NO